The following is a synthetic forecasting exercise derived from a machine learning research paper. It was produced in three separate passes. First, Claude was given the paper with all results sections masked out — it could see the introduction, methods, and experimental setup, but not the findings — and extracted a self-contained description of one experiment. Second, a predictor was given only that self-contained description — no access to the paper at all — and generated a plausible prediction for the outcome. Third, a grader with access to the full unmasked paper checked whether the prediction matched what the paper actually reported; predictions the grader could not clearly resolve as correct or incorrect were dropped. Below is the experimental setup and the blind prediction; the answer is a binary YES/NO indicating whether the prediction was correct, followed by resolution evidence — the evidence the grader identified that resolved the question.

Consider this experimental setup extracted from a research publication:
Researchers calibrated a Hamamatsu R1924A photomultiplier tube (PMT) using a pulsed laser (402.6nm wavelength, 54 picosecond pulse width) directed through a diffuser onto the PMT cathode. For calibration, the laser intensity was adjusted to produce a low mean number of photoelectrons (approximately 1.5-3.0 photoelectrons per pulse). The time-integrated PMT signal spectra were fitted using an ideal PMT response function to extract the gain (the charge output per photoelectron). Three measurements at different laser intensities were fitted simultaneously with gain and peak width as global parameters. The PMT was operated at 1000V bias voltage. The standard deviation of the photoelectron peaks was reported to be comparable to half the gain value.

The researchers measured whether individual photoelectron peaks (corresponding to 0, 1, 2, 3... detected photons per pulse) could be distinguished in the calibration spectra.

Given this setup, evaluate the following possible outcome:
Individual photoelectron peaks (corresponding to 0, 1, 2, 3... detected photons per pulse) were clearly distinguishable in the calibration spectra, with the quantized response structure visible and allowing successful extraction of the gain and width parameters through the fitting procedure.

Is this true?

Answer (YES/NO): NO